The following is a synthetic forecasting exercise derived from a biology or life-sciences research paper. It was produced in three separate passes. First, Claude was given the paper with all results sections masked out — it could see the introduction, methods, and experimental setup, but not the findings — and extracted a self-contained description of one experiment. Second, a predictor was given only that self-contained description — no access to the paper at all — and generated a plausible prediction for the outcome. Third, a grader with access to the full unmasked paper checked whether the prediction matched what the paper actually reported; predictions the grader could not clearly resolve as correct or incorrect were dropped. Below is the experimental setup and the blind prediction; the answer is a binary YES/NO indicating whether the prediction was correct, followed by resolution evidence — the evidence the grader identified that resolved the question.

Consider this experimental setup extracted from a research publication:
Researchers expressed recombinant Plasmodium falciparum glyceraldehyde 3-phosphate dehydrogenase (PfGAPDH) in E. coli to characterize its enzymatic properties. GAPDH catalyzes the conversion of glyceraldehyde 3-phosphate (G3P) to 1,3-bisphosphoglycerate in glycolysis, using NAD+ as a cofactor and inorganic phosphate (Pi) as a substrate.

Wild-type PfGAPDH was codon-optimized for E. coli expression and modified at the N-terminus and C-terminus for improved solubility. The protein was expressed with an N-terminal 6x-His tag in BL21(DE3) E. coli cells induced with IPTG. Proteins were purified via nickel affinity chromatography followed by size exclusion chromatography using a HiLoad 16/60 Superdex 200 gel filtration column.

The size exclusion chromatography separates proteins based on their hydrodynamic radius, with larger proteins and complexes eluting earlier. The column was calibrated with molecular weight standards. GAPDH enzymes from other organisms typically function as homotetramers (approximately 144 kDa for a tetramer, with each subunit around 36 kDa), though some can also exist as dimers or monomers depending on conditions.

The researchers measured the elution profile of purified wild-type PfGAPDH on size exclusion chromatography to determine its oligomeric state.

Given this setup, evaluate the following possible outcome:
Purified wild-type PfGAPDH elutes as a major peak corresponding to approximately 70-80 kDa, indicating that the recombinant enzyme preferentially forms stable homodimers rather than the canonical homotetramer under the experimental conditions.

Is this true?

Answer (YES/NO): NO